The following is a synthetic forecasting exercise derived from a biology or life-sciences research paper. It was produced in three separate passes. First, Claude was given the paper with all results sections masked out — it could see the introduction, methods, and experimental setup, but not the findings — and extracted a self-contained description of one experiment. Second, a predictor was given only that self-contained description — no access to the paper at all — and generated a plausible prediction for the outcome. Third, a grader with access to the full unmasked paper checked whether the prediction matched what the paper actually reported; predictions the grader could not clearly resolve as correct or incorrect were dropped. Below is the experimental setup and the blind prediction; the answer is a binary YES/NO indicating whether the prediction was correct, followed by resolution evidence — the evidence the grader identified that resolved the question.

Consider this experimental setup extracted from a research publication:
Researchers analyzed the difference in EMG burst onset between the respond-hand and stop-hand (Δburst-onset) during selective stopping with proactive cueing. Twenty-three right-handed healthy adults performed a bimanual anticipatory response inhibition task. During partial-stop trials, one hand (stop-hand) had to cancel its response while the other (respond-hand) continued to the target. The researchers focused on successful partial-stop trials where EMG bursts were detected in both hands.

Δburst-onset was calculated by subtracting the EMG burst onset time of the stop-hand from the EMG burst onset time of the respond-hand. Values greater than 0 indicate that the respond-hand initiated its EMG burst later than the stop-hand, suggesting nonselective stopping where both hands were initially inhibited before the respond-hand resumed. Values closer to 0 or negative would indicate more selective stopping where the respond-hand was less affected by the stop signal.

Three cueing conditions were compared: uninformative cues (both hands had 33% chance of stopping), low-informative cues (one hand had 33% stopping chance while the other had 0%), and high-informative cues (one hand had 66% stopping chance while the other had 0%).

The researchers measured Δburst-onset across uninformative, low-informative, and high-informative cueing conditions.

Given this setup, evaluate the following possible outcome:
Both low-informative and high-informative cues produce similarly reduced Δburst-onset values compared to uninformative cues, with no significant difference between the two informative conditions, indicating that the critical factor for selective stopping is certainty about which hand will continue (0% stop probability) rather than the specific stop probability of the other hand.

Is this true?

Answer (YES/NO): NO